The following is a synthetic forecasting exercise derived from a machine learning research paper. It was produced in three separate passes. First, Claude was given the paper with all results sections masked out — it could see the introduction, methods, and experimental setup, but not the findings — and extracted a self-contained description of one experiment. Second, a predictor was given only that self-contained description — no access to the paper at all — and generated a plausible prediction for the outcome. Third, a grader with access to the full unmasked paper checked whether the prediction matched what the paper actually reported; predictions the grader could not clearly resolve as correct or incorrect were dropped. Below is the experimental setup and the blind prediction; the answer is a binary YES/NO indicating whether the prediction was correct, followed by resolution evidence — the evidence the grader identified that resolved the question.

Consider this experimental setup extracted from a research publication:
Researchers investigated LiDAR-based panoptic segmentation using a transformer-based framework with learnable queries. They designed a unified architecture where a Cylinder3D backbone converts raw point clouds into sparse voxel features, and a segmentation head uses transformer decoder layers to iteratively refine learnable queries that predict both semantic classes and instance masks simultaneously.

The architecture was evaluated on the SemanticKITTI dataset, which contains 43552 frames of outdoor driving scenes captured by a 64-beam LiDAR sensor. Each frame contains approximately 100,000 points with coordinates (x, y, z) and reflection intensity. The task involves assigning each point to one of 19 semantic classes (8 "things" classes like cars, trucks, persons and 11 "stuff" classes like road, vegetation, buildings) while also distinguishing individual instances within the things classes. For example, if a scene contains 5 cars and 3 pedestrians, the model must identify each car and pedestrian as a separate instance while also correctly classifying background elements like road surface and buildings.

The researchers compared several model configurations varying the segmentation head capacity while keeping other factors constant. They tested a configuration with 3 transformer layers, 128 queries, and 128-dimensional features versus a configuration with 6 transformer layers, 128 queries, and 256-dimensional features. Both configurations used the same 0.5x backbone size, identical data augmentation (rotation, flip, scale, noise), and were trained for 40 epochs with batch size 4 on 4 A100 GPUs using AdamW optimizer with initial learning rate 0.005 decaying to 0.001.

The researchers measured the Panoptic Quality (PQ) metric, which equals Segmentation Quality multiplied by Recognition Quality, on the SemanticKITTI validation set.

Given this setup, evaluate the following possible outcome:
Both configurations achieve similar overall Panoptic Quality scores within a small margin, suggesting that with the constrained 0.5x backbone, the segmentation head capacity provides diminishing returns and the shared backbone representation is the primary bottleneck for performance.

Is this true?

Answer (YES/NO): NO